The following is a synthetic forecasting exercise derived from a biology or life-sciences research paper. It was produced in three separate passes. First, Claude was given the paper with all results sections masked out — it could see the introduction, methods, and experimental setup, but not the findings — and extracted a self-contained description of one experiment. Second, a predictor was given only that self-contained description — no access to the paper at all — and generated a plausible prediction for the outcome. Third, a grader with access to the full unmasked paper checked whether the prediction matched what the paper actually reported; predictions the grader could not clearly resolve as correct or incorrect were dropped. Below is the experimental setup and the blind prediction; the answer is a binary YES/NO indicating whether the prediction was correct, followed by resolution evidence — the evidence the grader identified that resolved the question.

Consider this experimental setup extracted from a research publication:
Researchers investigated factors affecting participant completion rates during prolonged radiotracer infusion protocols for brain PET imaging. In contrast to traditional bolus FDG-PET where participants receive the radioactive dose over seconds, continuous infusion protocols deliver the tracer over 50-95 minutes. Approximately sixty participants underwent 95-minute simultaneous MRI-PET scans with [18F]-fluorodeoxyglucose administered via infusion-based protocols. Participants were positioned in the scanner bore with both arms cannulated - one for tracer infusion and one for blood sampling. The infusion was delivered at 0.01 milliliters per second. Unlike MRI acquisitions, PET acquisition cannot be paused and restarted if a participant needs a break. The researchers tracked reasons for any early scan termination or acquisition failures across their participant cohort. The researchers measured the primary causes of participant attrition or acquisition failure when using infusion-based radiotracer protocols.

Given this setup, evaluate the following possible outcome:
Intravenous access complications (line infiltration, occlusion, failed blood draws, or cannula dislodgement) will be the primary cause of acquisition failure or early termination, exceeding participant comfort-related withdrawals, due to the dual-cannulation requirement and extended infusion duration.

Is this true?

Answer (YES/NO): NO